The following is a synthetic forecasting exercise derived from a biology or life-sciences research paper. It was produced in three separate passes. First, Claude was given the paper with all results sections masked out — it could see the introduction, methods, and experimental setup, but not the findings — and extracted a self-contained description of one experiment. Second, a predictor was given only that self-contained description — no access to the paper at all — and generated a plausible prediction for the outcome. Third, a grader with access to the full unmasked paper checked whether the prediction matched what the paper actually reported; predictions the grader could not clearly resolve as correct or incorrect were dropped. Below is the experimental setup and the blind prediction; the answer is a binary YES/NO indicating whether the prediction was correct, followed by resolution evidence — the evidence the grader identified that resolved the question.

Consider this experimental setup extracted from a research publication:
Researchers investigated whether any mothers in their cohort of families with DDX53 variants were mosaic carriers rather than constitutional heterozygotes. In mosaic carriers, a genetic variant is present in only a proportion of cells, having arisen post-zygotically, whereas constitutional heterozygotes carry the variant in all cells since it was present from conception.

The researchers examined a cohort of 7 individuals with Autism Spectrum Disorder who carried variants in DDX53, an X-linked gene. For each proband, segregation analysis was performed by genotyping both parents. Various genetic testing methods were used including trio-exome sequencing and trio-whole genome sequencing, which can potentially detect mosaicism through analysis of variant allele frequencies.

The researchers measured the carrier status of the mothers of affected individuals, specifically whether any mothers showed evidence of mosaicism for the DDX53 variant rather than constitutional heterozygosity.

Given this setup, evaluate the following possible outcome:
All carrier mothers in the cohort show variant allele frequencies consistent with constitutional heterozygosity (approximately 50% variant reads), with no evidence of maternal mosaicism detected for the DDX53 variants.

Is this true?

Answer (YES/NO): NO